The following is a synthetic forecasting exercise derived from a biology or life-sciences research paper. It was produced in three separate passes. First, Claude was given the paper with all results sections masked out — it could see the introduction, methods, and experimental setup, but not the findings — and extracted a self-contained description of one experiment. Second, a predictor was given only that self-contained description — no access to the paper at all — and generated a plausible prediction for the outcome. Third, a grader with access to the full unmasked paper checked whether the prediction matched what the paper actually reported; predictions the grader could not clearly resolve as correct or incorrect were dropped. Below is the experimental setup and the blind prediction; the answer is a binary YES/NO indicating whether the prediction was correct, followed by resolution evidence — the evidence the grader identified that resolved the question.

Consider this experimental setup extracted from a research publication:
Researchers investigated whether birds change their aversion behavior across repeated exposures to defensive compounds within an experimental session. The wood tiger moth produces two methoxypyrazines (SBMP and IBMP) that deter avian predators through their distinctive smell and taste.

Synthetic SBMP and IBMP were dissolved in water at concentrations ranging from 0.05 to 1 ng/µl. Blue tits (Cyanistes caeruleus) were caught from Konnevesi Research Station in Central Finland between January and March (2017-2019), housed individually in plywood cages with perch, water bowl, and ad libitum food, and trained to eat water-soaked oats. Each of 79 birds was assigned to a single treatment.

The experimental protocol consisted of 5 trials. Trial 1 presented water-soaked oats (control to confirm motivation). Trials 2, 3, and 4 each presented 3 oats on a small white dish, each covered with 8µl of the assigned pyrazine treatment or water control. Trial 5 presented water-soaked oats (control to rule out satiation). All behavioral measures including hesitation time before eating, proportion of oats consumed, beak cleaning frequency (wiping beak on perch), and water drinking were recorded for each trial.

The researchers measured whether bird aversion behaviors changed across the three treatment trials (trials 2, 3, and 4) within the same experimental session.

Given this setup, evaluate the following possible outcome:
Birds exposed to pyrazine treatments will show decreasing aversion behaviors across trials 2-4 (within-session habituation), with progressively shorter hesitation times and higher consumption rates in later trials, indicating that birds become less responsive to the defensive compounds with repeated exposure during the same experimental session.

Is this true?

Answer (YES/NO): NO